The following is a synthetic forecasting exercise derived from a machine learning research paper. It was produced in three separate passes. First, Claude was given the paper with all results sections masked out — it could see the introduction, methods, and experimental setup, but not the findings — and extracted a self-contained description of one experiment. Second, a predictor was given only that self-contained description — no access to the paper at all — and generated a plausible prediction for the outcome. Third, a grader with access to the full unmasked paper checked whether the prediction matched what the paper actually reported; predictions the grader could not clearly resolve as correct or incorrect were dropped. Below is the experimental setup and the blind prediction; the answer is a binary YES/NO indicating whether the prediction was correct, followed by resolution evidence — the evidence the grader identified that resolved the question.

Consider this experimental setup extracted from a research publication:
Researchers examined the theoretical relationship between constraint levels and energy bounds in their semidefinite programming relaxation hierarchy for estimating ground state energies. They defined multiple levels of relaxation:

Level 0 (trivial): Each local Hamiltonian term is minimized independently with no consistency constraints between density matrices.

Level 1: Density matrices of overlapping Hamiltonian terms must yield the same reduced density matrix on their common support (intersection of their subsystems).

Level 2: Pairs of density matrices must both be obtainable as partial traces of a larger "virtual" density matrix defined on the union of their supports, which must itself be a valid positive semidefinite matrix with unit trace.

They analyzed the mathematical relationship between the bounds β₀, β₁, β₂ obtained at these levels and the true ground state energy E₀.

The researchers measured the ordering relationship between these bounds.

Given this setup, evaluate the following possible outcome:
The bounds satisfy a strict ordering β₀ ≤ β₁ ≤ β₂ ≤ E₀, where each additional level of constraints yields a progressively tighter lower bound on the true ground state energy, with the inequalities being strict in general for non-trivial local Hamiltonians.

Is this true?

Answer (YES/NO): NO